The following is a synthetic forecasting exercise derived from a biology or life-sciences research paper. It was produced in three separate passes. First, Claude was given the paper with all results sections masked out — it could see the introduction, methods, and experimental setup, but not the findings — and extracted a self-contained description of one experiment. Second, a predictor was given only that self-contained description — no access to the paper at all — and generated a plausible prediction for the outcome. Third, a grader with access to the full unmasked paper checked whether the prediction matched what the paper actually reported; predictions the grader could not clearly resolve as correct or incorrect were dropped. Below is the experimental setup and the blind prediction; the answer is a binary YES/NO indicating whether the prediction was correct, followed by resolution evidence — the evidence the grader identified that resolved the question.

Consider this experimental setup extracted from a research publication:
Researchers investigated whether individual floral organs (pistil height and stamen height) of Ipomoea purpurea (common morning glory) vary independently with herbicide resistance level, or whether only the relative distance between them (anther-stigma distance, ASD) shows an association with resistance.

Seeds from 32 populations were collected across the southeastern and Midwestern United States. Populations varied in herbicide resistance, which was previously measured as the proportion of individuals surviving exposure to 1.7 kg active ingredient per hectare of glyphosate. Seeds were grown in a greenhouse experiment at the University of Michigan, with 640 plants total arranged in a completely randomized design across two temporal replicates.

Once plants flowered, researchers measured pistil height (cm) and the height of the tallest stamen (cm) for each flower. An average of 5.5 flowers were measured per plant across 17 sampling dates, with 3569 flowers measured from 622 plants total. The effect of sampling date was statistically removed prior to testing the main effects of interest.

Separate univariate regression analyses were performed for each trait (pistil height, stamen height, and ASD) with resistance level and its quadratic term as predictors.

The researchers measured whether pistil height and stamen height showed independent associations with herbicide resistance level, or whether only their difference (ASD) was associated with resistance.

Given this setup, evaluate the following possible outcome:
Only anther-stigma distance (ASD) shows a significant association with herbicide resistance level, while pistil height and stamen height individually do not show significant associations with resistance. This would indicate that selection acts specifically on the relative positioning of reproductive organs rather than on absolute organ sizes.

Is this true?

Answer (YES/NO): YES